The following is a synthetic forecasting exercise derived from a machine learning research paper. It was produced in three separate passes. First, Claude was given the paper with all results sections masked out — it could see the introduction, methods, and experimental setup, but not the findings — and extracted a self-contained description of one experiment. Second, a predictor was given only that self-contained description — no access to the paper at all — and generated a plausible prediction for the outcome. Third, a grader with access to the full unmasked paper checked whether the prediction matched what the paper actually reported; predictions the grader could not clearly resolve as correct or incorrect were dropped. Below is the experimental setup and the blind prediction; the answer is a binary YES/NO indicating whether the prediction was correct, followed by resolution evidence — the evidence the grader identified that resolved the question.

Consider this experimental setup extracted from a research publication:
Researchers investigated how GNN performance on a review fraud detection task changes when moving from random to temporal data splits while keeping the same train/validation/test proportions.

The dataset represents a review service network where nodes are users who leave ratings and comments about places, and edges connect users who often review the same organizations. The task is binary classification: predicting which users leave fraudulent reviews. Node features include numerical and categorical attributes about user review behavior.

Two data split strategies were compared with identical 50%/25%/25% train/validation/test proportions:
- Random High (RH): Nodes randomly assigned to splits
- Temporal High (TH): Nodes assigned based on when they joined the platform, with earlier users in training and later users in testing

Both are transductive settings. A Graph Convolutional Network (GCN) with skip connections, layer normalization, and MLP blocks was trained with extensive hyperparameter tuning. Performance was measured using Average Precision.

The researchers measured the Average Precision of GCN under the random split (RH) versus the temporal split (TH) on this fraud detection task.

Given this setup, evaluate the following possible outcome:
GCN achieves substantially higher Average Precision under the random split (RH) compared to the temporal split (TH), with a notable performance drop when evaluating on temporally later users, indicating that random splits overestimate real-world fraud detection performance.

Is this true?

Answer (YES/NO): YES